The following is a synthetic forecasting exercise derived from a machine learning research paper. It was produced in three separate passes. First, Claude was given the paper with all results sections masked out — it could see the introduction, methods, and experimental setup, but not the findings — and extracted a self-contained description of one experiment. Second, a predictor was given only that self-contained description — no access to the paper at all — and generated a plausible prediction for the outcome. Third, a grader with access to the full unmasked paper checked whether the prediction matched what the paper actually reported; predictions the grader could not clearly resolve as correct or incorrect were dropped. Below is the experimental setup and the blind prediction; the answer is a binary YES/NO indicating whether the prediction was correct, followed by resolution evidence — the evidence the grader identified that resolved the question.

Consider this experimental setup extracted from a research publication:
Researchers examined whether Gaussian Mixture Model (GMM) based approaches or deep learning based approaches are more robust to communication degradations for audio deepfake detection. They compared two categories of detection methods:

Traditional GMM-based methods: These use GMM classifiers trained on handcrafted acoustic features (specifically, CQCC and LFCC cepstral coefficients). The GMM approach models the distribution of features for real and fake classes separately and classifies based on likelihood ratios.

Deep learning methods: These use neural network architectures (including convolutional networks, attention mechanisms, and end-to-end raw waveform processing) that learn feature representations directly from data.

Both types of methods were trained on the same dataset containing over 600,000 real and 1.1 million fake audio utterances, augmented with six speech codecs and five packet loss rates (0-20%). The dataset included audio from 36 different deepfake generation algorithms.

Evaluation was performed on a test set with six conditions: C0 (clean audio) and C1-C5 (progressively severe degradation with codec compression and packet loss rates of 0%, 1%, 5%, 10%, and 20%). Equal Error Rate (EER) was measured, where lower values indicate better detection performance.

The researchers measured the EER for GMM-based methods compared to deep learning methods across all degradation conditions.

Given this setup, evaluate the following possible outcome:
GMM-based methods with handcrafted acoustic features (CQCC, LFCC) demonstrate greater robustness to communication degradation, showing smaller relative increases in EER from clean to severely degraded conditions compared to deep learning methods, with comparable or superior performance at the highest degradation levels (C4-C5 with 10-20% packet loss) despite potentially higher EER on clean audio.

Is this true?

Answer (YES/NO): NO